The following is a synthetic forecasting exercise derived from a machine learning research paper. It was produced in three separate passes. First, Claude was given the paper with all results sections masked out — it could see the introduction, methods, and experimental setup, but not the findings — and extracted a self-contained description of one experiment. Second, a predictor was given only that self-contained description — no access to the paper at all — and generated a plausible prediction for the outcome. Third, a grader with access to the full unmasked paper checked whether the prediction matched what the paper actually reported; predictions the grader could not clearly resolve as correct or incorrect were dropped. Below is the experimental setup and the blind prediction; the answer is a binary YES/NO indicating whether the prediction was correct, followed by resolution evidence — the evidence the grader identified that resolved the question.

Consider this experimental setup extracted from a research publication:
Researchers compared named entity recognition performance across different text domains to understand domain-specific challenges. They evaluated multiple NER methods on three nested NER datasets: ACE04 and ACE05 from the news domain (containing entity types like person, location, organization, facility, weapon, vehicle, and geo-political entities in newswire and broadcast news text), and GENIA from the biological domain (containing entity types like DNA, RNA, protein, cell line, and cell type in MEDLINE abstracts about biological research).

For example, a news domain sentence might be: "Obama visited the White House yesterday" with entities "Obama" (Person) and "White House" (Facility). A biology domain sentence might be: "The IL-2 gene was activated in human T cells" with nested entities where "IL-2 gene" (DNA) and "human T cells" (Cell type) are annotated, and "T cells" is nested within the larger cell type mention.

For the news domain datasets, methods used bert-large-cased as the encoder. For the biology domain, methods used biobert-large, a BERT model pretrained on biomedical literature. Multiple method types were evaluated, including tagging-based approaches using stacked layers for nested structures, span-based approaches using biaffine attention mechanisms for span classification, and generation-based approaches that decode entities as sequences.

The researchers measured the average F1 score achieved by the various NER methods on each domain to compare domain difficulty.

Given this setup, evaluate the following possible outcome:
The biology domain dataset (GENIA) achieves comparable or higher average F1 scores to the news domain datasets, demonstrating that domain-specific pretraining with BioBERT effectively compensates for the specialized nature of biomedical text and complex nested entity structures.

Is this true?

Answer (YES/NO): NO